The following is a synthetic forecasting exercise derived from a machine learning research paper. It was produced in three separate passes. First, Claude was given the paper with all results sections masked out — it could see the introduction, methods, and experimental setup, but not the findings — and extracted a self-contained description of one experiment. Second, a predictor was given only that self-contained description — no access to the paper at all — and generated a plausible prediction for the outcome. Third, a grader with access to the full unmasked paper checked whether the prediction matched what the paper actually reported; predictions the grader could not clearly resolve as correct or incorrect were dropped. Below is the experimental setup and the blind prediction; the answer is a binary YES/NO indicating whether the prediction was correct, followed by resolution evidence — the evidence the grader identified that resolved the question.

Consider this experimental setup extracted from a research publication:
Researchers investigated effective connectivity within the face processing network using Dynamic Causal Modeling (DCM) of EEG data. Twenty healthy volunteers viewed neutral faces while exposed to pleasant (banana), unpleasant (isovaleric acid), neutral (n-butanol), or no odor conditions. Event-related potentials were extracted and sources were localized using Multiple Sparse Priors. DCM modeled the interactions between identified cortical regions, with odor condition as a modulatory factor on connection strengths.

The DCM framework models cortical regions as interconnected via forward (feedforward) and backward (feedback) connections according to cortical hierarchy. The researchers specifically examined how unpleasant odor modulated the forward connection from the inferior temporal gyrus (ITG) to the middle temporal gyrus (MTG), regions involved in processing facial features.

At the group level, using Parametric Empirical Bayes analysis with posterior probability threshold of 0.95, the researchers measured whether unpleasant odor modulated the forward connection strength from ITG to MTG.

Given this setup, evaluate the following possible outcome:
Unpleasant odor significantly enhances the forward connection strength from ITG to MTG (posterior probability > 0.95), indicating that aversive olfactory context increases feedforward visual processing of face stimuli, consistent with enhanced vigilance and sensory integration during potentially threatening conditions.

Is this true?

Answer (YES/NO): YES